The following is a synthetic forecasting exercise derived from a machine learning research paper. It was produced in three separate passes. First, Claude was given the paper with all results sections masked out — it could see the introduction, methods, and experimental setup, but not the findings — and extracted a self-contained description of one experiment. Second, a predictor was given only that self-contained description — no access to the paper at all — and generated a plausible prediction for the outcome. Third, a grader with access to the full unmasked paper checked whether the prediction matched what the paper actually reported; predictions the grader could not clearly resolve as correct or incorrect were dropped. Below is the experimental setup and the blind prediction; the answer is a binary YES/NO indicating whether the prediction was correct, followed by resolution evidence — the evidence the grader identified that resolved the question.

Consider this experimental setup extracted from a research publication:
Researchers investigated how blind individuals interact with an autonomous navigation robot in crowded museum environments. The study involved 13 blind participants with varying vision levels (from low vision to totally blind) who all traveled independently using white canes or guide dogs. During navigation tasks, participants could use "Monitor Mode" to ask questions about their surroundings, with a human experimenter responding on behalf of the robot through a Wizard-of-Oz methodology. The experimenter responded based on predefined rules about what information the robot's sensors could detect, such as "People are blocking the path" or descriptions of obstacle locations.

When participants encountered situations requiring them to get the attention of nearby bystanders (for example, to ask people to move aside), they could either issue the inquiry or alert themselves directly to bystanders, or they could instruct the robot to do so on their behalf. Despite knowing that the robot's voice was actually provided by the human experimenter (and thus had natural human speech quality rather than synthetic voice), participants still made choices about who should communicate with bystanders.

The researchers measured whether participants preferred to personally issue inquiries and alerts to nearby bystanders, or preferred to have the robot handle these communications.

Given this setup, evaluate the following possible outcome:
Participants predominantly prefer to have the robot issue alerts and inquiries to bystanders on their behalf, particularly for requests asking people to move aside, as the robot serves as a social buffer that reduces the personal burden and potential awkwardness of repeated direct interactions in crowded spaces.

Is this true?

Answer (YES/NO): NO